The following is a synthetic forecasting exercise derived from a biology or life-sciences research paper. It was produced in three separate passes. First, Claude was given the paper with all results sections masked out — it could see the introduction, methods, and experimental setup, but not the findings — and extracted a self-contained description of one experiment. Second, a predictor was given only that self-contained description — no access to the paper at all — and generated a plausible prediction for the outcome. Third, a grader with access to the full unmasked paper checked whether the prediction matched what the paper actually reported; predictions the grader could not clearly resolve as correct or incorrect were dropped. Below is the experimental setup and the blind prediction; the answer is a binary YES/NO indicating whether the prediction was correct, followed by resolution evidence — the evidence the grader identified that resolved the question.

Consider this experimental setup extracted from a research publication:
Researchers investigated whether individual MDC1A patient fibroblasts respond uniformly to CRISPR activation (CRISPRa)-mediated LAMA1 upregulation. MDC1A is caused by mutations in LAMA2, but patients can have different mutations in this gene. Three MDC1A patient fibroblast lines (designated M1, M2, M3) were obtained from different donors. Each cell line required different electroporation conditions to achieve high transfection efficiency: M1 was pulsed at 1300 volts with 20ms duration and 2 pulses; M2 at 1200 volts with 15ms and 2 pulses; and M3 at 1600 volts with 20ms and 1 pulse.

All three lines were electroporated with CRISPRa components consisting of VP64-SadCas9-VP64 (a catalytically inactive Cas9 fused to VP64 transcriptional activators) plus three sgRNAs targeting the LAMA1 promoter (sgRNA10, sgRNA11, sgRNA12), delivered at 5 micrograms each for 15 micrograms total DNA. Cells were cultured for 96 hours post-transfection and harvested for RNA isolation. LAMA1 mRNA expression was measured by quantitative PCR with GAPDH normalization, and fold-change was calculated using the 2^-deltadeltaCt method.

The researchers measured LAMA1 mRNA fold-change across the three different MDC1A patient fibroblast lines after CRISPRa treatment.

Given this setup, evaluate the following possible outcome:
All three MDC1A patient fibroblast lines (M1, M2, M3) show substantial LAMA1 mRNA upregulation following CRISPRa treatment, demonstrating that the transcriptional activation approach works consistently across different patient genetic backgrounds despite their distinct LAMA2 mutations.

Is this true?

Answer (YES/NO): YES